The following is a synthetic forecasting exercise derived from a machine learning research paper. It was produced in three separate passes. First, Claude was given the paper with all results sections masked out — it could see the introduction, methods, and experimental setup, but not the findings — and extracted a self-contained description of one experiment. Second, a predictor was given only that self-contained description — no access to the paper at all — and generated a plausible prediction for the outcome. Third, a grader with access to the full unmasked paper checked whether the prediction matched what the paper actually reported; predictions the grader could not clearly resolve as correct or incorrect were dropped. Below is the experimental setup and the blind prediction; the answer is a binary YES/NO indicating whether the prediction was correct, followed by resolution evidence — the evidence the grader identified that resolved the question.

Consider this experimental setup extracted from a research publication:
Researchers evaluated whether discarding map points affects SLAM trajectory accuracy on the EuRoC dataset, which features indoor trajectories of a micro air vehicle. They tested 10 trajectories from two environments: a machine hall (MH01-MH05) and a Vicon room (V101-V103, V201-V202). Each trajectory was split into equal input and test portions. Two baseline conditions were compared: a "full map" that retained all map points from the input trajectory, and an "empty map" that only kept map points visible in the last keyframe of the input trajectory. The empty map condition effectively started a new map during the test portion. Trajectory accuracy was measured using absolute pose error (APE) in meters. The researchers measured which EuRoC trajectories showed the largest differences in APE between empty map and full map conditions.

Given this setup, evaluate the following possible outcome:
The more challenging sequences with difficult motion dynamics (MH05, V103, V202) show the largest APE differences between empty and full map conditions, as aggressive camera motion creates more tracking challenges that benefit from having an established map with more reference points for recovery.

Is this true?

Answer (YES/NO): NO